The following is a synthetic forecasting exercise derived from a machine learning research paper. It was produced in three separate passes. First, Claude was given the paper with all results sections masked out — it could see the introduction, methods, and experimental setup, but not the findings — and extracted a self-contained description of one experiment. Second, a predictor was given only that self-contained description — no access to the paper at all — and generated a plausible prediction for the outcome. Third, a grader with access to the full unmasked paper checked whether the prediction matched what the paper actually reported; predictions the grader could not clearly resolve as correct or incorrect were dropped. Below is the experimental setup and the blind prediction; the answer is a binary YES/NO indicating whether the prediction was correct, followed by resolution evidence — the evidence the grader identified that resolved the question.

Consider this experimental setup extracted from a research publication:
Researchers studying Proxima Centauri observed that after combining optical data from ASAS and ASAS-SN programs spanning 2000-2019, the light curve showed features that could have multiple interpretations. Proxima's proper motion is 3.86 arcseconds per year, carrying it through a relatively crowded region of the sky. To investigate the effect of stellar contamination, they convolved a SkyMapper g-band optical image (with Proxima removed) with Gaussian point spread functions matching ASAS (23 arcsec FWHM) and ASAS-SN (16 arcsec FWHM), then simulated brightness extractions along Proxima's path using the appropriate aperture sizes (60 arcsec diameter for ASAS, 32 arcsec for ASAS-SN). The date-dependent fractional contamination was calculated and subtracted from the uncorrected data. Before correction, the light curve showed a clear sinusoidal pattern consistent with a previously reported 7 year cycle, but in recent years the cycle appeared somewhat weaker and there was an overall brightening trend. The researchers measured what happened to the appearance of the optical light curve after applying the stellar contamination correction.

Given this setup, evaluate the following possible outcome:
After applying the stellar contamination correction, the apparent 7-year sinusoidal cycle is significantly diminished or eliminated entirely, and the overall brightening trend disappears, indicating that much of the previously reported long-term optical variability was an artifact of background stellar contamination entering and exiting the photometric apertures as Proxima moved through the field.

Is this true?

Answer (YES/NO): NO